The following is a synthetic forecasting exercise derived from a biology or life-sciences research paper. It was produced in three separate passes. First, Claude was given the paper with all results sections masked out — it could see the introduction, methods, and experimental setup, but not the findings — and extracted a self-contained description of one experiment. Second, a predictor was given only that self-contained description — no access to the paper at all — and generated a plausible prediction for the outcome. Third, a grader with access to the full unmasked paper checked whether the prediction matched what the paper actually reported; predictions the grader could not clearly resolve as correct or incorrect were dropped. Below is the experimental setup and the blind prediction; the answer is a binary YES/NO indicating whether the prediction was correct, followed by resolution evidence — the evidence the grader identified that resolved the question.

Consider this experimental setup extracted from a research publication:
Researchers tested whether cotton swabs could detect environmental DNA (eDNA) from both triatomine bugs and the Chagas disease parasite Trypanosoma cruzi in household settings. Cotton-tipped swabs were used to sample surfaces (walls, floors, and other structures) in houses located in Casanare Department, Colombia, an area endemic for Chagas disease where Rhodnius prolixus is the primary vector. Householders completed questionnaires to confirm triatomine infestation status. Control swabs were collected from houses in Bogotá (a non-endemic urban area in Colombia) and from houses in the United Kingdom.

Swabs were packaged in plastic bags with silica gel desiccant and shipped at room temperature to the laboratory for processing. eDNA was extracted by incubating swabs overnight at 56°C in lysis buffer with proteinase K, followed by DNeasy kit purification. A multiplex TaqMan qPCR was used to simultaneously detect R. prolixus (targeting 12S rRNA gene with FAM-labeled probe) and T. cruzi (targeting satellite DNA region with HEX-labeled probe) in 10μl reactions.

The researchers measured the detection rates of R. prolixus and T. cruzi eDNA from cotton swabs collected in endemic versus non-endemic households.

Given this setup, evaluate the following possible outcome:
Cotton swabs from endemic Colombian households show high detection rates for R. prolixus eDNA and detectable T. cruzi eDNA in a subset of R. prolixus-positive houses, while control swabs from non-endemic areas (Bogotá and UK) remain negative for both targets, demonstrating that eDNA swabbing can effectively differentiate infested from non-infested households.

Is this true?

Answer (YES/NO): NO